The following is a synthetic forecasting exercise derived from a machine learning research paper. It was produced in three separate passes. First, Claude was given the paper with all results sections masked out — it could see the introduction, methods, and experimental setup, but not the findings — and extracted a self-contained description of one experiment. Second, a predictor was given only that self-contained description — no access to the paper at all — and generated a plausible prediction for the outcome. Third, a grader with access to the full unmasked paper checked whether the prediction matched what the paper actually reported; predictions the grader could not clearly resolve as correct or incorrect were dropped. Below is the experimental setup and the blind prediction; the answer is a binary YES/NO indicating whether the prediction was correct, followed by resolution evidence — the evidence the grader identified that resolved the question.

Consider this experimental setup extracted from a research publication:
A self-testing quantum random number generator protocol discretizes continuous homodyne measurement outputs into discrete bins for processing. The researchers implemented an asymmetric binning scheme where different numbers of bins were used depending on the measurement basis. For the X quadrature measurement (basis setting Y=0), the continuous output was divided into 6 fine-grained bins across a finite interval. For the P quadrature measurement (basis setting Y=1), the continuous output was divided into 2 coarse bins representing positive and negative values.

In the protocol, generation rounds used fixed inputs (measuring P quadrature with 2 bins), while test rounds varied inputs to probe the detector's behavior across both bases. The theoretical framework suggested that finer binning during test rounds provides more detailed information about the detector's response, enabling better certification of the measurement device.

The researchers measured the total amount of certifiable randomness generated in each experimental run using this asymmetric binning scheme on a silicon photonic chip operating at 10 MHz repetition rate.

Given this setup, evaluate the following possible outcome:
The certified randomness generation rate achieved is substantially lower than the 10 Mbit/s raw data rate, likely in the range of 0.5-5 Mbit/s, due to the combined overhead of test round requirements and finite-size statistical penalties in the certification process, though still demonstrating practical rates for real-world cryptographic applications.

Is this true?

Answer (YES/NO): NO